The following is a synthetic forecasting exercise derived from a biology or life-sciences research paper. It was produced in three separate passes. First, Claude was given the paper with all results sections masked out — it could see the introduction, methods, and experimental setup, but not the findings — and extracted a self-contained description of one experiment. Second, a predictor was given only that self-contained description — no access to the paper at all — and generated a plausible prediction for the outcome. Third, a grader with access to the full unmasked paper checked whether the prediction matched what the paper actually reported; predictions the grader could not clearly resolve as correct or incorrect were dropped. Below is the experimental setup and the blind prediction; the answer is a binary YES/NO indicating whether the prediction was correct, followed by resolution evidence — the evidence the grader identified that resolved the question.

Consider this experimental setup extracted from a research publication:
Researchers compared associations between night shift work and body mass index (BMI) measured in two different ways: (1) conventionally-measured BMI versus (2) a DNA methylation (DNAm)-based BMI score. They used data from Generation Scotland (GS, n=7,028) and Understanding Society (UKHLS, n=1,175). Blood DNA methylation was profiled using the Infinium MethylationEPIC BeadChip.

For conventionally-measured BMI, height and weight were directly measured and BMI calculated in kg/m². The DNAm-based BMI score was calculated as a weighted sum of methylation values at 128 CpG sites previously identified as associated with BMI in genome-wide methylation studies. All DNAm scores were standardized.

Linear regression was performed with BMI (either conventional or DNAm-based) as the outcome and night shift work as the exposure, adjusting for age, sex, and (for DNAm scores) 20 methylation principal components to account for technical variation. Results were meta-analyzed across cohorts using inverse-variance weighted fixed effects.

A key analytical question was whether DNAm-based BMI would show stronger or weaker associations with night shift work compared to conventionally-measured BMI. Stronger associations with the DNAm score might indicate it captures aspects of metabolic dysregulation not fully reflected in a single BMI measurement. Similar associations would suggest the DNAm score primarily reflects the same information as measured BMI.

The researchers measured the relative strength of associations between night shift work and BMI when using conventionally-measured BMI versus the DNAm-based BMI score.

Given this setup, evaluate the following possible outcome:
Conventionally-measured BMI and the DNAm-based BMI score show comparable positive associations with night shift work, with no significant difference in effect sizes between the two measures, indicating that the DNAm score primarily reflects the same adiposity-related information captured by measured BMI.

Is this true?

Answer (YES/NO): YES